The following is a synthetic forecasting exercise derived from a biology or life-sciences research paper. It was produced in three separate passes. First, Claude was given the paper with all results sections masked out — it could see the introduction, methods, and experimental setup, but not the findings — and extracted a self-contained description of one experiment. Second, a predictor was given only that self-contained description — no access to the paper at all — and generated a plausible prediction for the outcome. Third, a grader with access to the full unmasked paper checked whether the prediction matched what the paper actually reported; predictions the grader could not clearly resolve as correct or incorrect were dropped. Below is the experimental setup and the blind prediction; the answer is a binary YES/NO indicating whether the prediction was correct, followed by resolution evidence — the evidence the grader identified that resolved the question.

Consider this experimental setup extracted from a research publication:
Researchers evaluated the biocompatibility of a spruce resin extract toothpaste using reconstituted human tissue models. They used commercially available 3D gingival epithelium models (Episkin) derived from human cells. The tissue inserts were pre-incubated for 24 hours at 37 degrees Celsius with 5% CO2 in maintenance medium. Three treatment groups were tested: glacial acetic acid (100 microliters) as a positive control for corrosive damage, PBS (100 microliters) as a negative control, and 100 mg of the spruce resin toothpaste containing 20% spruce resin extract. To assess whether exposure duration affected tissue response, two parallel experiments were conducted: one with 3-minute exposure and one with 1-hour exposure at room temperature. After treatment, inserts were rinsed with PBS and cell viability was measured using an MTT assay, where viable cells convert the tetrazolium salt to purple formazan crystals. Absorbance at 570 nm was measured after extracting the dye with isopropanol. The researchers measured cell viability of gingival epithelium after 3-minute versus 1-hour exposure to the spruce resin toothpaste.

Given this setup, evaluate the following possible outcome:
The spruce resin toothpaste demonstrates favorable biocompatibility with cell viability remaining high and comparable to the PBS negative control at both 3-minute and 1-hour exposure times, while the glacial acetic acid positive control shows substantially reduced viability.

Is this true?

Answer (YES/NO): NO